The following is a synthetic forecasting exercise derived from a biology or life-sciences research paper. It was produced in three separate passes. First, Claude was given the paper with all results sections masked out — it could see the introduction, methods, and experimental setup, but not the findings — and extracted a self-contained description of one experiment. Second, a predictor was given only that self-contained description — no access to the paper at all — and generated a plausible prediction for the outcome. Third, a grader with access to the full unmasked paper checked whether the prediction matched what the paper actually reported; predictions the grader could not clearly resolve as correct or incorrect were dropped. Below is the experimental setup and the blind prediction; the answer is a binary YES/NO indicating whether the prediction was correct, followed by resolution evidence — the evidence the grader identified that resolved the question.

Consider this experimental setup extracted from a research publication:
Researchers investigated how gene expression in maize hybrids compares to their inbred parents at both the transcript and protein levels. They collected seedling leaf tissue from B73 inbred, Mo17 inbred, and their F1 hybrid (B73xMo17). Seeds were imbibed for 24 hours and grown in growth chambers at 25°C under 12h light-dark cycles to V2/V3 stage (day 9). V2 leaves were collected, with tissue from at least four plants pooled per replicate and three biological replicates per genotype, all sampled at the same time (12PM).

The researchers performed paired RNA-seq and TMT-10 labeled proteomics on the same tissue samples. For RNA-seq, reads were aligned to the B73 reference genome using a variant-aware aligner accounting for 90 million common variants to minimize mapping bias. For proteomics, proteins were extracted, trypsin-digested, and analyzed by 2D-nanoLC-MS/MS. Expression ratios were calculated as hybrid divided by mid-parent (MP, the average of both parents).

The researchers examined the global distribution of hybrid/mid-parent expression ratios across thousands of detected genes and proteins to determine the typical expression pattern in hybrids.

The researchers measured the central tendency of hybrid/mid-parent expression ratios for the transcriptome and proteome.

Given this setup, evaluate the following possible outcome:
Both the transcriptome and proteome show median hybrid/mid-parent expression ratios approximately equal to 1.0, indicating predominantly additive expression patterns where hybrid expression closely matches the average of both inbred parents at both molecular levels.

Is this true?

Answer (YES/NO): YES